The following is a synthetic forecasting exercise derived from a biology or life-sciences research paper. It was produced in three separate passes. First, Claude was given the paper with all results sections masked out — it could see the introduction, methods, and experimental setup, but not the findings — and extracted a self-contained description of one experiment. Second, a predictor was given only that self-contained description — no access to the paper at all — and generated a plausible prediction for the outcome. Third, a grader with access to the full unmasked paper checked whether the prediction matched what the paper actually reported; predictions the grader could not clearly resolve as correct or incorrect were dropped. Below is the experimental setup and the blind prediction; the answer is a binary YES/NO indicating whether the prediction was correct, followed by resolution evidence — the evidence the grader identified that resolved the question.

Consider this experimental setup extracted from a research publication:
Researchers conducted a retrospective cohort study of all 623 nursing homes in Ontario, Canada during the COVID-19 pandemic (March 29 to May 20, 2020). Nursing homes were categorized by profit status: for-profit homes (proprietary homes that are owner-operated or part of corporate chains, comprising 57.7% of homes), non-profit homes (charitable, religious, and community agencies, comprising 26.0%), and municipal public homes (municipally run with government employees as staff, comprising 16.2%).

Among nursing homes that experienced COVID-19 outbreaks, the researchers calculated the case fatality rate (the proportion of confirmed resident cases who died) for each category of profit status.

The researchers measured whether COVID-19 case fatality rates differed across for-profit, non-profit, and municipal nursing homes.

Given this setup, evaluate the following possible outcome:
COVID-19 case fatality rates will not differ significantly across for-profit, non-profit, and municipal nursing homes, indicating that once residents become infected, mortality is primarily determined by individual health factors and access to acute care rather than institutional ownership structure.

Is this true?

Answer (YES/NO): YES